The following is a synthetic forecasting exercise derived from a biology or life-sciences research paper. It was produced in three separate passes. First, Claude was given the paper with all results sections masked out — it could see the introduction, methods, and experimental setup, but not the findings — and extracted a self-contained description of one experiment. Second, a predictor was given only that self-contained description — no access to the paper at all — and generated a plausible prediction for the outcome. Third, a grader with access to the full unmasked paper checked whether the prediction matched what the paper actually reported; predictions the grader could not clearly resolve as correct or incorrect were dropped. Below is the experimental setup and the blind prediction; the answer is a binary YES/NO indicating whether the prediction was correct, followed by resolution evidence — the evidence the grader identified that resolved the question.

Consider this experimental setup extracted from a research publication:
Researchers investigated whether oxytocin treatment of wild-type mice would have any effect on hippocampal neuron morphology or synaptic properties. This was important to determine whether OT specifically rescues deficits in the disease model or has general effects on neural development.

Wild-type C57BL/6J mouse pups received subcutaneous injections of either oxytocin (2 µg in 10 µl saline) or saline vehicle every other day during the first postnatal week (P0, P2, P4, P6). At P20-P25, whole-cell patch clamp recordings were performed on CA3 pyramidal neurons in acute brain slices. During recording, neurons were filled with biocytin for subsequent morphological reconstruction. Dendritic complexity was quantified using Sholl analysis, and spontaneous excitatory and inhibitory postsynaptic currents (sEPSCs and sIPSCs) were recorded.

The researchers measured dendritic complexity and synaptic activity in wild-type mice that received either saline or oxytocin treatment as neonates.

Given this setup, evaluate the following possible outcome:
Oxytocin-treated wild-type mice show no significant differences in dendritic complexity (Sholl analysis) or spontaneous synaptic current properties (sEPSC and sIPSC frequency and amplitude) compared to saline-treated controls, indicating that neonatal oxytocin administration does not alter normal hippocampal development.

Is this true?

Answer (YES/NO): NO